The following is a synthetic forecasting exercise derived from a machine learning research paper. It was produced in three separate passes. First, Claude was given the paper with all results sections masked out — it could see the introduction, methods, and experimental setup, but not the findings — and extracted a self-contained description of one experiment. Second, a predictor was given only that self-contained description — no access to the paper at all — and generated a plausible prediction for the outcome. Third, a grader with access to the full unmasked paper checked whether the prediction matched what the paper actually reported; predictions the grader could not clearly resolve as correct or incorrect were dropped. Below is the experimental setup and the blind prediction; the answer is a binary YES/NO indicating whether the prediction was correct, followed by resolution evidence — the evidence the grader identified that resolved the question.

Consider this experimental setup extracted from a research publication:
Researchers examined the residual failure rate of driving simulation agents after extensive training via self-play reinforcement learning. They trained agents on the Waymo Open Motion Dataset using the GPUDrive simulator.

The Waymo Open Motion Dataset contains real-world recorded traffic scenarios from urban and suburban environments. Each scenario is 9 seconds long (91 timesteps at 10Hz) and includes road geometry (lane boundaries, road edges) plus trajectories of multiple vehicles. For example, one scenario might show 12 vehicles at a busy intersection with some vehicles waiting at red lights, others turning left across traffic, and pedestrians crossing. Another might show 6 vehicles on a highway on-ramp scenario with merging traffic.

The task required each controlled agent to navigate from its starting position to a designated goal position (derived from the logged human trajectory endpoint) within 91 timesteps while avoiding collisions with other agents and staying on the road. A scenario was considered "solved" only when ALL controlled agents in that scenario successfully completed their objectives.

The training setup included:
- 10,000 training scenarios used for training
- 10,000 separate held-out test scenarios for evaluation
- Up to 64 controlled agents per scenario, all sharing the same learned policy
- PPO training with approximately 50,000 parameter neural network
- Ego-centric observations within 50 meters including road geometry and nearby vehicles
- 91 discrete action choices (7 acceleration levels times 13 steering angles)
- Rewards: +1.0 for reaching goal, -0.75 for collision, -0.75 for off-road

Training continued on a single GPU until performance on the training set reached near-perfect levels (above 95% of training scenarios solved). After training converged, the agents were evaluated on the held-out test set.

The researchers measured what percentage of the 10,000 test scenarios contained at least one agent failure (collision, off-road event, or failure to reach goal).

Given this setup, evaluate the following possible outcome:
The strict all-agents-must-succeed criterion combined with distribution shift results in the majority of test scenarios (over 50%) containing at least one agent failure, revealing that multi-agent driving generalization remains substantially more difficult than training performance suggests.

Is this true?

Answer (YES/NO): NO